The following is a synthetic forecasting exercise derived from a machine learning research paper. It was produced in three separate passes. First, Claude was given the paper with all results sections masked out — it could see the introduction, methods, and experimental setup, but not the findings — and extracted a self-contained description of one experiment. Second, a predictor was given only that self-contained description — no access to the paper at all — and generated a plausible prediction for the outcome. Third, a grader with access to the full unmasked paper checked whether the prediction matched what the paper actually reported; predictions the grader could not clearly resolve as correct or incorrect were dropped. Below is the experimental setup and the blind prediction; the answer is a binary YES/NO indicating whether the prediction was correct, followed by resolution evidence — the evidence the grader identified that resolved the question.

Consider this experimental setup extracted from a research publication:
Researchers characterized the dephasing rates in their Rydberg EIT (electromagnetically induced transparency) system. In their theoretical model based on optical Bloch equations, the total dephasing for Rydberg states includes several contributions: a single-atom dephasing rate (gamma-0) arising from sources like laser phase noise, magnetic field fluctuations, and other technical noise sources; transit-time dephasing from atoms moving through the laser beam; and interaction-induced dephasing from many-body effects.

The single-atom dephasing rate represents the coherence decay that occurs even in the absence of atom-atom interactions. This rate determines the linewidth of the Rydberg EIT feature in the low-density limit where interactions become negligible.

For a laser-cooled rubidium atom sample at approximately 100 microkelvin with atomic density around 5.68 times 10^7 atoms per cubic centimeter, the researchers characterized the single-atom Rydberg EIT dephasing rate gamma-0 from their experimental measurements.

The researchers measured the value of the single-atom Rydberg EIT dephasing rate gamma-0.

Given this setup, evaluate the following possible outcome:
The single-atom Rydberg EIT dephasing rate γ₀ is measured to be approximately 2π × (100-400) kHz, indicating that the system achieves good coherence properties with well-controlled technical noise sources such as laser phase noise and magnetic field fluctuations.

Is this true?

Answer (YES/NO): YES